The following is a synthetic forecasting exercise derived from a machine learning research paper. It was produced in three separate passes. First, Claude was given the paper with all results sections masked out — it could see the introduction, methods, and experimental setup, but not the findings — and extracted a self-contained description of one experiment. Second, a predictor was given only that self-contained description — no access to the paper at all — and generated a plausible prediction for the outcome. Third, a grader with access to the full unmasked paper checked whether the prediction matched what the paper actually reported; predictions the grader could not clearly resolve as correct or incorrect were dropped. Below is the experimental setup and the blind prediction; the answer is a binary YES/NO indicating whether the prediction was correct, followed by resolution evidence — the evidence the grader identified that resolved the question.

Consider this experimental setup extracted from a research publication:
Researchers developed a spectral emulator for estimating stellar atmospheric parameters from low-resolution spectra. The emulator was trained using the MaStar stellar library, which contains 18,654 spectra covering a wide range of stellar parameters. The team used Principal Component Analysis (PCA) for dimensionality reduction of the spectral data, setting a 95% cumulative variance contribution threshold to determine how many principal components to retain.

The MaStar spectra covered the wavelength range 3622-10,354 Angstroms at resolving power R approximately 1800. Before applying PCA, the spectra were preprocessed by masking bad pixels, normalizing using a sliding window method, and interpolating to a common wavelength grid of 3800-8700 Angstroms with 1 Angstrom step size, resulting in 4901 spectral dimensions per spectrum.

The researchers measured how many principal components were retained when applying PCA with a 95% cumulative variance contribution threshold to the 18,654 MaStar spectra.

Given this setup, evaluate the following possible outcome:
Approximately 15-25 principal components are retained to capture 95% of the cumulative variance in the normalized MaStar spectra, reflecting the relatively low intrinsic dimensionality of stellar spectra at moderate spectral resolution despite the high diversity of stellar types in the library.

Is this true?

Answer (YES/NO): NO